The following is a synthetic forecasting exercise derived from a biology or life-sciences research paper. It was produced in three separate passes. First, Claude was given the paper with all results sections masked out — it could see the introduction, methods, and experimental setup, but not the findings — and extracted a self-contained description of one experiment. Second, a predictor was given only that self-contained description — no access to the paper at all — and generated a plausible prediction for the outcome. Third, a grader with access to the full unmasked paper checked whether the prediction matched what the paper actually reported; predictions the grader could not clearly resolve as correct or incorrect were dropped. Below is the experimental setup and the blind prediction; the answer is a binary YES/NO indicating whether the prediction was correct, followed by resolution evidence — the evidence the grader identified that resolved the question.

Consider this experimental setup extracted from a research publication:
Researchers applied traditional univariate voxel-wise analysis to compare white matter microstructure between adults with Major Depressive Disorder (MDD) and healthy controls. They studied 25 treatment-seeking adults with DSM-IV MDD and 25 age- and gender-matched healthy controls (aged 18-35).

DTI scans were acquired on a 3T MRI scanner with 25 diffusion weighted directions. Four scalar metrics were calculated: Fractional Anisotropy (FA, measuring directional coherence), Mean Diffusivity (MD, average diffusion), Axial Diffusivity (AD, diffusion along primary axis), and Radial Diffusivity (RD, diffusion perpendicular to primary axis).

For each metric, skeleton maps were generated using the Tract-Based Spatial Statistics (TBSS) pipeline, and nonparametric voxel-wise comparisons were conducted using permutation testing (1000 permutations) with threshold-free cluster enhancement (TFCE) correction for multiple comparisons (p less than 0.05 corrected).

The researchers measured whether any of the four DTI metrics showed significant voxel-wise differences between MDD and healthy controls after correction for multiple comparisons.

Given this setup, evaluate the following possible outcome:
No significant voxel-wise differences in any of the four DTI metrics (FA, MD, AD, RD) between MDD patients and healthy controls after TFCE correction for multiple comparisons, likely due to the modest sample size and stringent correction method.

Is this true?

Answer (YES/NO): NO